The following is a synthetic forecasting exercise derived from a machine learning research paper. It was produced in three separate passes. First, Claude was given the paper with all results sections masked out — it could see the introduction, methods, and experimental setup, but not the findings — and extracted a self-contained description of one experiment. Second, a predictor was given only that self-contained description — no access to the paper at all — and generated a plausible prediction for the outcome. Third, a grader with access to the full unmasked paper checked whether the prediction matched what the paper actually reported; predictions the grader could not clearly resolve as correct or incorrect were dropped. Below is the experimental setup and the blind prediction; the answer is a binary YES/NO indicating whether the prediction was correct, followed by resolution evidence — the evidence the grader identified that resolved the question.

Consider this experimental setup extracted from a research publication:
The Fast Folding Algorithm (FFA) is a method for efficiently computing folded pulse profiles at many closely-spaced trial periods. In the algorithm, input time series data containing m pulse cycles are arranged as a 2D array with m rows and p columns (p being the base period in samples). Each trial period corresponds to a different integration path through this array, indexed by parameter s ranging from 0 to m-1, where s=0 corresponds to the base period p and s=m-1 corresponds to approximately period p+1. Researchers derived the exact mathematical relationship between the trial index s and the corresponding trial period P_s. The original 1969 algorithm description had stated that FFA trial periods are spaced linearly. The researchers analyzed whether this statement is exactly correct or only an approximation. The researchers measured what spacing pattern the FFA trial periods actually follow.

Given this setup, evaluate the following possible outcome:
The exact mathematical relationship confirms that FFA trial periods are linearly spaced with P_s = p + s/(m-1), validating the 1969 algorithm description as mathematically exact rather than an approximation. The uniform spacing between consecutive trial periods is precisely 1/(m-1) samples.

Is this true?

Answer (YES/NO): NO